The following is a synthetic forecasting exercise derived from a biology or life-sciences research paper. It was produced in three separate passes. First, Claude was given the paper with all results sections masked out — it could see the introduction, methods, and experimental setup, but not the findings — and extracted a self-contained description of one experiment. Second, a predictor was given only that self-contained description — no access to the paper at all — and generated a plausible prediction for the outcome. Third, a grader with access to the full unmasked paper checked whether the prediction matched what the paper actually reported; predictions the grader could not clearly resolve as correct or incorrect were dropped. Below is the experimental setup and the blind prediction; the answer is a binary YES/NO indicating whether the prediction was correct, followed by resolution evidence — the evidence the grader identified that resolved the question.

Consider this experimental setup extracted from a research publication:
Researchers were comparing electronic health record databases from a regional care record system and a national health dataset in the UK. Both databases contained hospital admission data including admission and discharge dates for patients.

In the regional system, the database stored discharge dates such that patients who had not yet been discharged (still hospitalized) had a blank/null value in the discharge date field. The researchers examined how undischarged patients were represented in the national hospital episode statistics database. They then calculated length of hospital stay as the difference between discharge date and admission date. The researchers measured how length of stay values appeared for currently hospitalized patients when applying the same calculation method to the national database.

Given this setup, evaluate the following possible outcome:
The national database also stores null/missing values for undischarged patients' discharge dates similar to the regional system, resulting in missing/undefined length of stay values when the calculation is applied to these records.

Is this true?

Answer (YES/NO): NO